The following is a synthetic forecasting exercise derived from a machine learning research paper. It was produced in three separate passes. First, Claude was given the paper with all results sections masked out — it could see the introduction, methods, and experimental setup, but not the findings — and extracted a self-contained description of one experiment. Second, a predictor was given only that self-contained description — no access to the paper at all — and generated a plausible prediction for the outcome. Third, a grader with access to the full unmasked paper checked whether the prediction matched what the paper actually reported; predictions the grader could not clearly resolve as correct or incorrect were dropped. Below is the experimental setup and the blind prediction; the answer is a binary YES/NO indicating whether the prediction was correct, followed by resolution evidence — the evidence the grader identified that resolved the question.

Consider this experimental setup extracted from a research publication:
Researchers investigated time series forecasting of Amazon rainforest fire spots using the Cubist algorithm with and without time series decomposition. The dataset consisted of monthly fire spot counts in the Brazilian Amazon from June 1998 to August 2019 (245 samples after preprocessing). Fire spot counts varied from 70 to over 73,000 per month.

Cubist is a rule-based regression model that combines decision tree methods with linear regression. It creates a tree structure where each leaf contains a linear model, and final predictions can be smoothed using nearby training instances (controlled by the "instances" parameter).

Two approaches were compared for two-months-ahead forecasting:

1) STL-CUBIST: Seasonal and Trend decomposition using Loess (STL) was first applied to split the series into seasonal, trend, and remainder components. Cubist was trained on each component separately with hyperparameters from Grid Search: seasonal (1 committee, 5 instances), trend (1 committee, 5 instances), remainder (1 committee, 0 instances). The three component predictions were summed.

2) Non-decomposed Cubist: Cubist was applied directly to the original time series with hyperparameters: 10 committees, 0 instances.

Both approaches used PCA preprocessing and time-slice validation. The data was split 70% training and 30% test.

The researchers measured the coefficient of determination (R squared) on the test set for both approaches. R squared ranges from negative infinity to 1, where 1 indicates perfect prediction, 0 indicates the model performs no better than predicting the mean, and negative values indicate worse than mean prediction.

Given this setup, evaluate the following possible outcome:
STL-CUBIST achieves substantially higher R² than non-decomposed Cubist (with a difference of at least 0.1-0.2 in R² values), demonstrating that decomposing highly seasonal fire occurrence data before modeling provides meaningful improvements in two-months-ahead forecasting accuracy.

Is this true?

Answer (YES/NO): NO